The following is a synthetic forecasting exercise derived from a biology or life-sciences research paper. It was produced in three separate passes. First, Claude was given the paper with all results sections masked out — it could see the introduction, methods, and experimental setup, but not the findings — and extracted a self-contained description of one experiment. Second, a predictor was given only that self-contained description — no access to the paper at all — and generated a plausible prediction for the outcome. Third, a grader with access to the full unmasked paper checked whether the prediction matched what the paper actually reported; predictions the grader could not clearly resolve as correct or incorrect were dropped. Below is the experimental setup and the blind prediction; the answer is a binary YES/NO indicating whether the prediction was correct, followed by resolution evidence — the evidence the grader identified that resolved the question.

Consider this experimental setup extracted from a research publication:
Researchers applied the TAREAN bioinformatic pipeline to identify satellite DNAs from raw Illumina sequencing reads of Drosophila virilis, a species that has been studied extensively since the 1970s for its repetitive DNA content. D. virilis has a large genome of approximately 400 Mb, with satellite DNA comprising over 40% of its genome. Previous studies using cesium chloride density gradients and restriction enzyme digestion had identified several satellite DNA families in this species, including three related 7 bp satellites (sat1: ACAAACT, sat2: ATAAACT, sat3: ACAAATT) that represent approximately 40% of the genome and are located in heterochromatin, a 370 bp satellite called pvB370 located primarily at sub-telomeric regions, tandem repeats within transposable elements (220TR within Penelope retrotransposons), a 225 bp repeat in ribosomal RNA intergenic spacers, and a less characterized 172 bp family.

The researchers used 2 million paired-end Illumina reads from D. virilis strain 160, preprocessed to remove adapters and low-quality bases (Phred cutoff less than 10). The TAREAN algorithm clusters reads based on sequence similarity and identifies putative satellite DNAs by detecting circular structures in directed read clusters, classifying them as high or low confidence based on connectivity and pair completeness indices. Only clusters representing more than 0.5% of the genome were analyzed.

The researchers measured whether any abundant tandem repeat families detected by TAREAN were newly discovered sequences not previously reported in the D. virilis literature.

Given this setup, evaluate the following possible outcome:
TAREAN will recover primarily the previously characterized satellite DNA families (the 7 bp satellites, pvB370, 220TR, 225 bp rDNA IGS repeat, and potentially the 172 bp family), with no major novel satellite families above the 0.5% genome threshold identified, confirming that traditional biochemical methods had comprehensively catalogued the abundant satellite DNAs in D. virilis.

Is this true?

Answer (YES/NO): YES